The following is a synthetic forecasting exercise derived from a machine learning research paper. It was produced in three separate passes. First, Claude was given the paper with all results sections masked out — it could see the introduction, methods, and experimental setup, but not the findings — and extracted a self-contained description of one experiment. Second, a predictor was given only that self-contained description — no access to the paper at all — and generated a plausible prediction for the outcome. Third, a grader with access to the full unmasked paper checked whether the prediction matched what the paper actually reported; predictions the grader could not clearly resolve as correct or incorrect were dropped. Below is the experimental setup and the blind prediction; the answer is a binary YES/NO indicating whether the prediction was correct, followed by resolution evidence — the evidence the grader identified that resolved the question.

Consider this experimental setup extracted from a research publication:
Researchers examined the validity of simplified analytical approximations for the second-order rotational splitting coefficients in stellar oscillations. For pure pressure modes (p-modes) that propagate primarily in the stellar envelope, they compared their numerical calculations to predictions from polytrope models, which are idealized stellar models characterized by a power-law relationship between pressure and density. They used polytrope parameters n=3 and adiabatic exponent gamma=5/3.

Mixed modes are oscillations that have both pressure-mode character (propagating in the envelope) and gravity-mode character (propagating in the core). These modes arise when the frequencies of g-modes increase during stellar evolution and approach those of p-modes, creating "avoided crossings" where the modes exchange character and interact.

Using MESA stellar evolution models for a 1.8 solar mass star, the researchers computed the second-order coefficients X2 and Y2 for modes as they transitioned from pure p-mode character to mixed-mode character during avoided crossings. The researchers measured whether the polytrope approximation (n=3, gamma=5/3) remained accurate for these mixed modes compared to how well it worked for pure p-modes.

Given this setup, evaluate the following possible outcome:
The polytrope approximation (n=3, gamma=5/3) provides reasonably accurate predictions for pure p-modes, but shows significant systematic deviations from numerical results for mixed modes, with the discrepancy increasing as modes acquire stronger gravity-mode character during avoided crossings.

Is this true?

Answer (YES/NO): YES